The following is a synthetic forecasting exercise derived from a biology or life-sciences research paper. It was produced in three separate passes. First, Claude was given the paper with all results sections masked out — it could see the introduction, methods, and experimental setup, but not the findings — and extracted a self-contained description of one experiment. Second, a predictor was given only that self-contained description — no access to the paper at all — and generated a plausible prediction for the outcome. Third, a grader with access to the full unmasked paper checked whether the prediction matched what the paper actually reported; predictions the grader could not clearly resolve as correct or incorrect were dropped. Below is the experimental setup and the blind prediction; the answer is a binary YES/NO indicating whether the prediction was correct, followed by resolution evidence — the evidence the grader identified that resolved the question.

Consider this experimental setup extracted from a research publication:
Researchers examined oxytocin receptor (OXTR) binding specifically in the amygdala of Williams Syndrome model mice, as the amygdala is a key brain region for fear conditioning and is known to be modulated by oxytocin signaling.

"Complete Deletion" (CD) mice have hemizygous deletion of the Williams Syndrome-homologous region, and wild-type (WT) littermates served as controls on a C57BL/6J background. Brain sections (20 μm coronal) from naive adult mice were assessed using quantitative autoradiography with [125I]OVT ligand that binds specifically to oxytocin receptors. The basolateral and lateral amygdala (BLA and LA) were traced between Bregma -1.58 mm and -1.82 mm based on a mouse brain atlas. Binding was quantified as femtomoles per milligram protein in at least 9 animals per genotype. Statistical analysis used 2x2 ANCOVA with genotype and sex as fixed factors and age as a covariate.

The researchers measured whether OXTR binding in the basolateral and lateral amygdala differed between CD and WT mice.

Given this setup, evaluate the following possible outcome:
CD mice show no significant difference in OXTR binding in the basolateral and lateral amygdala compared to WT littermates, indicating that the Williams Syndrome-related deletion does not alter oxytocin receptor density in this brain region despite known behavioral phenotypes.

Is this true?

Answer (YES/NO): YES